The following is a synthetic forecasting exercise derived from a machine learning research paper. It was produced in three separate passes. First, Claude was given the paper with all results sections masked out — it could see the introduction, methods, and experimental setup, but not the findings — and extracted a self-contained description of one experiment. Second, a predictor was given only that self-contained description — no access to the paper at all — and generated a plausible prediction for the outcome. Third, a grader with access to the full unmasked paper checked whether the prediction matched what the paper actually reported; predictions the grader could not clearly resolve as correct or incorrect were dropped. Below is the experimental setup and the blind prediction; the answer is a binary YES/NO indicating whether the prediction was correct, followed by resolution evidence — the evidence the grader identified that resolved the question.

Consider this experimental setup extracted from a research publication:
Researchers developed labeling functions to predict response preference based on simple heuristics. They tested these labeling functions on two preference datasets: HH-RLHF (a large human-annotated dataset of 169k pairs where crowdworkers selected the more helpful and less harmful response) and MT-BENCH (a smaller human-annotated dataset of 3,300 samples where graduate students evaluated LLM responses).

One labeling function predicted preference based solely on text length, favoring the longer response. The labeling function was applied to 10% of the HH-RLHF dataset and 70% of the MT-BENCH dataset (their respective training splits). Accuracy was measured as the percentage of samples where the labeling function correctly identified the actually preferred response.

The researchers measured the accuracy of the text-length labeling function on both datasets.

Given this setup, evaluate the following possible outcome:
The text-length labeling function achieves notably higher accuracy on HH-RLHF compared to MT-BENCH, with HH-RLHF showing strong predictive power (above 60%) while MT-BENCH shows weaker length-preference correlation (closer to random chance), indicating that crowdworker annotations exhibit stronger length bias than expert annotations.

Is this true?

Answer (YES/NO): NO